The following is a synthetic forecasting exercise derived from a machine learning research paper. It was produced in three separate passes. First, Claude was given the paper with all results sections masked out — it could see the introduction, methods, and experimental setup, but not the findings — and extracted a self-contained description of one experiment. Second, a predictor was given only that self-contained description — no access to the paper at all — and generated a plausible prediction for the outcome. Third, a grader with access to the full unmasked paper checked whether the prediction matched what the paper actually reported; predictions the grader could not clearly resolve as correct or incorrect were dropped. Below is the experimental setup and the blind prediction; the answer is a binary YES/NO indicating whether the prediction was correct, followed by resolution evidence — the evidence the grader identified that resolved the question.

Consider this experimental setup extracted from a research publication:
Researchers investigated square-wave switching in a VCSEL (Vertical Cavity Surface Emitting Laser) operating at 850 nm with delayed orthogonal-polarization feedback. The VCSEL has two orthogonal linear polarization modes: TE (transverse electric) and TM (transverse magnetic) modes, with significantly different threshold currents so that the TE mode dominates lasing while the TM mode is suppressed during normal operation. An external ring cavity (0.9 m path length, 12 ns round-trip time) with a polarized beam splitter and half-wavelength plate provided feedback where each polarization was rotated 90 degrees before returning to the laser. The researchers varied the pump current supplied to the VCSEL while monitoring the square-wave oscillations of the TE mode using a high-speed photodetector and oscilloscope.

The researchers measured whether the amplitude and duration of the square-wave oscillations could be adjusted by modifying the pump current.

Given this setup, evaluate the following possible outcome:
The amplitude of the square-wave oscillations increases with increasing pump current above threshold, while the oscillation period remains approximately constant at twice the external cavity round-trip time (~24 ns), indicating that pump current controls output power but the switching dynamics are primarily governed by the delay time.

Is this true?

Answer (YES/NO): NO